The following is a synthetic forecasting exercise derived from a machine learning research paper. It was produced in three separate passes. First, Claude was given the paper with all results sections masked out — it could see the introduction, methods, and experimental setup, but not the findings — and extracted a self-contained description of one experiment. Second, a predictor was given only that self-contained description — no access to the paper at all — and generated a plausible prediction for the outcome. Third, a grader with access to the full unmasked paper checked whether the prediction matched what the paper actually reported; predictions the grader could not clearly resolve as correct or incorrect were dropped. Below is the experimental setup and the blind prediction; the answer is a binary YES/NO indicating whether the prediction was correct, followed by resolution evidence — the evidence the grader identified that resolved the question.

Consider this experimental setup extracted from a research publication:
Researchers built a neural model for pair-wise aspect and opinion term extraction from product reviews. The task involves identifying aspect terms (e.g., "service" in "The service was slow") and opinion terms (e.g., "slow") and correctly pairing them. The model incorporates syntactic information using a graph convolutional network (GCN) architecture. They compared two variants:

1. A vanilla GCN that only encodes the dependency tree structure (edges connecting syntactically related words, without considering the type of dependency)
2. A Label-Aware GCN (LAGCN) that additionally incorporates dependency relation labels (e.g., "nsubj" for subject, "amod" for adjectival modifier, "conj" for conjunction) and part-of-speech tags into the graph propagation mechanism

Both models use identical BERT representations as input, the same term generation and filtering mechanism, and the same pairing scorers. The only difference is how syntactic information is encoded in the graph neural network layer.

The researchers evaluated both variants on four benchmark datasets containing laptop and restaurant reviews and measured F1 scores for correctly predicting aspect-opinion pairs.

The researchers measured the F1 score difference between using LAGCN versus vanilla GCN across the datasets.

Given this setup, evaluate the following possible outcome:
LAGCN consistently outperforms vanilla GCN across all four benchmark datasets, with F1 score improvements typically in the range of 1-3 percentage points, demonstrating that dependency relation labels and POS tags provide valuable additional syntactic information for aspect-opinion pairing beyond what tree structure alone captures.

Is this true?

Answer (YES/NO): NO